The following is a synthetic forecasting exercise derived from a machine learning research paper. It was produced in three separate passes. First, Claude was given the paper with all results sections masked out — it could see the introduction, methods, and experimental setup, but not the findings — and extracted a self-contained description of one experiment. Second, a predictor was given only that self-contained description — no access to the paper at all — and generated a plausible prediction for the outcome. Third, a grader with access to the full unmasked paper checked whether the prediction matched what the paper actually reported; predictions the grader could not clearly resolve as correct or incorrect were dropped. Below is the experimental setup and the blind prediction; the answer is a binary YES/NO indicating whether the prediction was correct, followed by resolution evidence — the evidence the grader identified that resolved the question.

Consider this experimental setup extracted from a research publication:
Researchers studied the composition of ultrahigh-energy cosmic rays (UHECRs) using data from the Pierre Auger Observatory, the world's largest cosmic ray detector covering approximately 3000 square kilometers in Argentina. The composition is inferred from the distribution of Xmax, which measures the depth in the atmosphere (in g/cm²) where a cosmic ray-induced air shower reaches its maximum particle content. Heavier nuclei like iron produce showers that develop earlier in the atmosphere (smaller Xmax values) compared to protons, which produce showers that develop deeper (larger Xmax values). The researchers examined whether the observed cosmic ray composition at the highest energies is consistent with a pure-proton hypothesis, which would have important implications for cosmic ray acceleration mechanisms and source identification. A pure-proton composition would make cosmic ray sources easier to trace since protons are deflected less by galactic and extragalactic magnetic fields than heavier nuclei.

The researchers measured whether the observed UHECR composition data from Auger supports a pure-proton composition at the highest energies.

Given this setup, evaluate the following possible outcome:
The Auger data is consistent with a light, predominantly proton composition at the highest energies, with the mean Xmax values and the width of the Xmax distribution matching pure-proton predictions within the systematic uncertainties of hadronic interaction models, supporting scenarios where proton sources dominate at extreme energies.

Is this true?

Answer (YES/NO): NO